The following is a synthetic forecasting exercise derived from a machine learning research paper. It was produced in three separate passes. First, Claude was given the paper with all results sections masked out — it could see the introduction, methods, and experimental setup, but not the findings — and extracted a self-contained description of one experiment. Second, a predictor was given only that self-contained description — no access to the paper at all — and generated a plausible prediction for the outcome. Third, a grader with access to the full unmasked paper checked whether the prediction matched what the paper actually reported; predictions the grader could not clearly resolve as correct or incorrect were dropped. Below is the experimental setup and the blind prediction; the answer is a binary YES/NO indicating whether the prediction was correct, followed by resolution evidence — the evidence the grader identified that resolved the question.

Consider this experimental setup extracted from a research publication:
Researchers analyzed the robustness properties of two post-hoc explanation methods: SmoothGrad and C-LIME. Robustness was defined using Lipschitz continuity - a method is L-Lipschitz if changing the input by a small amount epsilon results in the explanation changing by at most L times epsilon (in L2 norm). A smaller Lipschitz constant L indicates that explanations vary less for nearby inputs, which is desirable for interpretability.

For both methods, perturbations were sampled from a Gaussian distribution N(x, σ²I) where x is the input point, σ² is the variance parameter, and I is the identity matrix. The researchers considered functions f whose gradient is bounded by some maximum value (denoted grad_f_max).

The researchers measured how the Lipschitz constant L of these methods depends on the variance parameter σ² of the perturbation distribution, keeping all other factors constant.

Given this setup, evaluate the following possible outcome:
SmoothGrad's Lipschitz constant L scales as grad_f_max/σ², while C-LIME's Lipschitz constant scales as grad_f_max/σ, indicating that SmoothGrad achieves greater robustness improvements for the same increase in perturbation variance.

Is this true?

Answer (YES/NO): NO